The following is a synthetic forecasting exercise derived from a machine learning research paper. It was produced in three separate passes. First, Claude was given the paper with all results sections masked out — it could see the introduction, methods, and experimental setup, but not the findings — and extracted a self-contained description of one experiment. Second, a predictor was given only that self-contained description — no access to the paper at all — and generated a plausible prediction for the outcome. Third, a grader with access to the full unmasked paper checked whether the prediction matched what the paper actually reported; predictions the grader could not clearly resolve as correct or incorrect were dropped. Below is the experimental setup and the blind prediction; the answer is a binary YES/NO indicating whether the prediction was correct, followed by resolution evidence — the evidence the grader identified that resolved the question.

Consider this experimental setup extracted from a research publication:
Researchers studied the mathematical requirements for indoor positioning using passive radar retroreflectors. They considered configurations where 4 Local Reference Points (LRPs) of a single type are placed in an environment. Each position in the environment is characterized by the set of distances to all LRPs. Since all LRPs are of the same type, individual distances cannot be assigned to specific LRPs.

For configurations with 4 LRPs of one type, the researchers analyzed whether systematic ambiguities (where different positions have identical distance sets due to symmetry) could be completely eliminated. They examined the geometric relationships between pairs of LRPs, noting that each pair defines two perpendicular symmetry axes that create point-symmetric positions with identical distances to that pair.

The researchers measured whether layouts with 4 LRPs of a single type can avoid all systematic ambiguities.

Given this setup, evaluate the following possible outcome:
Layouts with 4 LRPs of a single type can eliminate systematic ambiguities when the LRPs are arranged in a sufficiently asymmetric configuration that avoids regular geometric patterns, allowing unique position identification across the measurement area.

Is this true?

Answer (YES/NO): NO